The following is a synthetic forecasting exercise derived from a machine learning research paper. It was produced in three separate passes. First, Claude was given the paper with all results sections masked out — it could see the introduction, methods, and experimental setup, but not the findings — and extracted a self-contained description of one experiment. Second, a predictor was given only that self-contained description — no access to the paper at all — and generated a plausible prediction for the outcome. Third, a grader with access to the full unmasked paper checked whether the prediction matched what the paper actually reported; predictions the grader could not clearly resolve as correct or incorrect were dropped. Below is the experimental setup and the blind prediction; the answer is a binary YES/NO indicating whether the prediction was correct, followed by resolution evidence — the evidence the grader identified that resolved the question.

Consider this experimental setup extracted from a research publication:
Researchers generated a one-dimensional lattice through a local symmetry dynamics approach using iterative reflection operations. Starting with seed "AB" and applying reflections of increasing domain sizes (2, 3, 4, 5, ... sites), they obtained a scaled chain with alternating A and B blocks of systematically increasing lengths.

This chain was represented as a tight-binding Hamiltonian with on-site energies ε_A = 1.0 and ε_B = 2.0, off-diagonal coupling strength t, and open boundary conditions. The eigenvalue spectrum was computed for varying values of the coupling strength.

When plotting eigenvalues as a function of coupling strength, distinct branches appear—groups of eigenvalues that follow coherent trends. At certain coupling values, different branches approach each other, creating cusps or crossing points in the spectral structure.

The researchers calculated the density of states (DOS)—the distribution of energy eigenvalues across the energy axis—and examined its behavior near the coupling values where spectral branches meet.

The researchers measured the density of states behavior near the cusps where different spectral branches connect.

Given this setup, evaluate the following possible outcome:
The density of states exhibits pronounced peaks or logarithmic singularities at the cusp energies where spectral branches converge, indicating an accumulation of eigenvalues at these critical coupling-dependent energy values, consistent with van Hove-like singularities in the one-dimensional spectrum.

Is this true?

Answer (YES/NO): YES